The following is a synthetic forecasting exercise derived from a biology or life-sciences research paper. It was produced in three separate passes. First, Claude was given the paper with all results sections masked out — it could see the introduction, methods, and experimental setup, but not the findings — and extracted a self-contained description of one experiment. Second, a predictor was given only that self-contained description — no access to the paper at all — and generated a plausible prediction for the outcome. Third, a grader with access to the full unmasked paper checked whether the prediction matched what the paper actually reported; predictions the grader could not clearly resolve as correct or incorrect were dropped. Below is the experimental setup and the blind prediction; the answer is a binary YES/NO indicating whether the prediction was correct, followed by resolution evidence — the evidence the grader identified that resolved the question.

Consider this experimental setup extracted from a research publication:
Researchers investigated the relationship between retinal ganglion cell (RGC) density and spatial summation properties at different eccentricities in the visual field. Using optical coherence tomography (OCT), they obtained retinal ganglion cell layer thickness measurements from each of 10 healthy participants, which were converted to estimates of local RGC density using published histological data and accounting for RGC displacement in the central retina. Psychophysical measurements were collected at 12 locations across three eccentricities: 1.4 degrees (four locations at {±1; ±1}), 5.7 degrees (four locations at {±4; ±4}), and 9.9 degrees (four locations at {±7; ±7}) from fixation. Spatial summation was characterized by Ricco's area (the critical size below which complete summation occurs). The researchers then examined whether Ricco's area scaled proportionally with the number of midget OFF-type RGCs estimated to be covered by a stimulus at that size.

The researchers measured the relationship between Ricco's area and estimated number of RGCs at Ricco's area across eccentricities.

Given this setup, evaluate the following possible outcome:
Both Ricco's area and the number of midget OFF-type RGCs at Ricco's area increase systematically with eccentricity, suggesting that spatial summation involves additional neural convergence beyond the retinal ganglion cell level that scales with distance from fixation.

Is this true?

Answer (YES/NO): NO